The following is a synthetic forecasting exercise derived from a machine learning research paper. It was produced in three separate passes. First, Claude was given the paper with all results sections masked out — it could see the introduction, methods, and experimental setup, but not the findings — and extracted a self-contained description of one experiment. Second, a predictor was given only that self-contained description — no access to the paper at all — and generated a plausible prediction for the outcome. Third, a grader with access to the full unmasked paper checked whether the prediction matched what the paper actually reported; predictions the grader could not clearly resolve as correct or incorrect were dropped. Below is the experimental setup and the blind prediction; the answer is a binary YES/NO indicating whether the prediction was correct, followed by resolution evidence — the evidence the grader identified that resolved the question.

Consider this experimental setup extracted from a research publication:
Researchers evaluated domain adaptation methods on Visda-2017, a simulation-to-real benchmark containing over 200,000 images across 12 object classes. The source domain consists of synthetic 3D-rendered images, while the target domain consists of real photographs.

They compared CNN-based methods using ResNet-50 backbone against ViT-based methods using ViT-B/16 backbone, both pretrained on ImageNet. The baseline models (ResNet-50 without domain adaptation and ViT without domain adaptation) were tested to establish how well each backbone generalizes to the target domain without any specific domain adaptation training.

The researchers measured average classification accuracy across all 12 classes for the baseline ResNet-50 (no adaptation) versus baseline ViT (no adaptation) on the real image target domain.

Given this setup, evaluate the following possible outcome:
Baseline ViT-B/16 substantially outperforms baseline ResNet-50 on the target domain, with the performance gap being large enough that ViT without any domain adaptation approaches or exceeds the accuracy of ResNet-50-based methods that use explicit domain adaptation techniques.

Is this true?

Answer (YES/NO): YES